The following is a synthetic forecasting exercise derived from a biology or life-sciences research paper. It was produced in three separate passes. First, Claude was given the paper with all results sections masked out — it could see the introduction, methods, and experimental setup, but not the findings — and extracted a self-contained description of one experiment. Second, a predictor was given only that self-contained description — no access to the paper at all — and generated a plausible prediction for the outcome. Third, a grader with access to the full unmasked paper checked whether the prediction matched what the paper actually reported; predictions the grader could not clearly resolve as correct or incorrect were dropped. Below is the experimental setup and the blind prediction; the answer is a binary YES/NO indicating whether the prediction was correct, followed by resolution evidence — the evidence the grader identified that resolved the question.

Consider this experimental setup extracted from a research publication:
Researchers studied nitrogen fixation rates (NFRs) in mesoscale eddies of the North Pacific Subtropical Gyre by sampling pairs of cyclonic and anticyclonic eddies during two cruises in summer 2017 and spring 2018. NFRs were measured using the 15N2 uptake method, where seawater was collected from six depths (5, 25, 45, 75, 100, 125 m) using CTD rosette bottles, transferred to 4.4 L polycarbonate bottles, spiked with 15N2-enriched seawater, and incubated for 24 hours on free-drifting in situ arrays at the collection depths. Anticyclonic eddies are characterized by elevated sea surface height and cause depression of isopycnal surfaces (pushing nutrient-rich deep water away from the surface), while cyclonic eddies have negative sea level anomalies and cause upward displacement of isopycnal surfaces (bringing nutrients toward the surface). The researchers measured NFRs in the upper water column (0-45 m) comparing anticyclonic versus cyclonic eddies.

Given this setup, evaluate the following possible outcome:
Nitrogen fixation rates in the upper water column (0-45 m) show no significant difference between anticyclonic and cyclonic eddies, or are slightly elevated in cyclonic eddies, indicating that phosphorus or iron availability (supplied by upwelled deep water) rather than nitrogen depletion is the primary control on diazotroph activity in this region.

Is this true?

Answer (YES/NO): NO